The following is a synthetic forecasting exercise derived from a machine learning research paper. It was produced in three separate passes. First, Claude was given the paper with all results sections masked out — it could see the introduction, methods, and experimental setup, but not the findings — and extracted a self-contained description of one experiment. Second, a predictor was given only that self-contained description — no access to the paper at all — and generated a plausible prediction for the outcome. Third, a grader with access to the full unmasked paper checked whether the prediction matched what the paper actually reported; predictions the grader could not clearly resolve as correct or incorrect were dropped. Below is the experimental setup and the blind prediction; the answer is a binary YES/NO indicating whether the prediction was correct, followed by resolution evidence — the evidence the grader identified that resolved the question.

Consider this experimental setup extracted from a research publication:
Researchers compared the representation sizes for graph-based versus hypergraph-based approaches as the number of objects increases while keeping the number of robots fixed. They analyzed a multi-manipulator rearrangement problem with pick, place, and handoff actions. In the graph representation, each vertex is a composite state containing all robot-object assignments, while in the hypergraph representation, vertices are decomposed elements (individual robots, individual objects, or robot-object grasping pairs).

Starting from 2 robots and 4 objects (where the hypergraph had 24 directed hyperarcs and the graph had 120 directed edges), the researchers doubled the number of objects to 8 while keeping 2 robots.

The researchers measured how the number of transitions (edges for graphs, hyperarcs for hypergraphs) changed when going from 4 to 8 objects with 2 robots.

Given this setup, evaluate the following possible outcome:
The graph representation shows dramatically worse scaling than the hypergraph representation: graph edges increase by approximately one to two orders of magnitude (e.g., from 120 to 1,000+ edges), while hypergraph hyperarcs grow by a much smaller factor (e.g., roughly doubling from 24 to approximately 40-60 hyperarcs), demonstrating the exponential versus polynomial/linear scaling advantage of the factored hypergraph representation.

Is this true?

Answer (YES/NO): NO